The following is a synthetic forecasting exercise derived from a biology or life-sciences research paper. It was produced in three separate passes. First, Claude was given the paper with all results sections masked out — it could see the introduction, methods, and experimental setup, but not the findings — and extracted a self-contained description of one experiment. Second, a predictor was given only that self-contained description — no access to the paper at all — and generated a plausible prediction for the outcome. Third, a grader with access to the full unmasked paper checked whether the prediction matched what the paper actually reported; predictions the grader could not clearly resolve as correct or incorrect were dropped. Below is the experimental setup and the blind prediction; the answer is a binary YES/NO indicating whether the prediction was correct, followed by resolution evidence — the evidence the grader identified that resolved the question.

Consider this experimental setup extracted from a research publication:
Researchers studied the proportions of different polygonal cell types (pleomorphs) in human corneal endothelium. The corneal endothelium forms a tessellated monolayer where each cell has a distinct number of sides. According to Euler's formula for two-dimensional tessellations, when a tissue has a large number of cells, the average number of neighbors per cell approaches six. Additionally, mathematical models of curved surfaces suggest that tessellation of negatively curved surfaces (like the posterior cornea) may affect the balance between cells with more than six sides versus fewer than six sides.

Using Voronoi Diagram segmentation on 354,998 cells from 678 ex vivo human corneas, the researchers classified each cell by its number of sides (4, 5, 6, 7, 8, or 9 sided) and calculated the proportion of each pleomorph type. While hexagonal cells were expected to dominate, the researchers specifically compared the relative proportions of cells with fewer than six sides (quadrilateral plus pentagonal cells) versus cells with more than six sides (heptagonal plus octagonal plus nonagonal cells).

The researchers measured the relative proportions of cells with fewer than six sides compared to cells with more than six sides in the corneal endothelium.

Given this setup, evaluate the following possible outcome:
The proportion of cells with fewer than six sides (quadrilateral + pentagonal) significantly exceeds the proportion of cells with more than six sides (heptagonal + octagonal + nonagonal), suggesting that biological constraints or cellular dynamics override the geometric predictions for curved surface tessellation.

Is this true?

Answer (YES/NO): NO